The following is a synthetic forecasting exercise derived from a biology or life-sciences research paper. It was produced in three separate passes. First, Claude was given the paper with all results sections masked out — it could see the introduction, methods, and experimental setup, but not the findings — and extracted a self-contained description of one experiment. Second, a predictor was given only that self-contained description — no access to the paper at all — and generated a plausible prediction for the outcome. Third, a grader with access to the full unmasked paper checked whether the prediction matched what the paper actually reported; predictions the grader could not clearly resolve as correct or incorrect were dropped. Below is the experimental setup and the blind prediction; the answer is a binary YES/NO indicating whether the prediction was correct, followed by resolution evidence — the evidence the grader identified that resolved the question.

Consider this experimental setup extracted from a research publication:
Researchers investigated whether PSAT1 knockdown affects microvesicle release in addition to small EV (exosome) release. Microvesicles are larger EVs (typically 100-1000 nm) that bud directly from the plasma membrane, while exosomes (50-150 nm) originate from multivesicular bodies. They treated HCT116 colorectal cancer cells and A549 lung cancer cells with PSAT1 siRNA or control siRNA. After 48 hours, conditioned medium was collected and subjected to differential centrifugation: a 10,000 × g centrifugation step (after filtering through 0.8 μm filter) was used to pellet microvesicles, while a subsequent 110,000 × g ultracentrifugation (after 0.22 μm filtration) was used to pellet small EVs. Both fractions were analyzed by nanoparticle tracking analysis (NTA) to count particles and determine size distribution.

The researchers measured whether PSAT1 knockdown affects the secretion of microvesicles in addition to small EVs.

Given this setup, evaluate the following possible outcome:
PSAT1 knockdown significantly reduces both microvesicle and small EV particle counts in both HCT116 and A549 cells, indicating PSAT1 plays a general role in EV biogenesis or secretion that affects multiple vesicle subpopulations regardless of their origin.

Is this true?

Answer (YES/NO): NO